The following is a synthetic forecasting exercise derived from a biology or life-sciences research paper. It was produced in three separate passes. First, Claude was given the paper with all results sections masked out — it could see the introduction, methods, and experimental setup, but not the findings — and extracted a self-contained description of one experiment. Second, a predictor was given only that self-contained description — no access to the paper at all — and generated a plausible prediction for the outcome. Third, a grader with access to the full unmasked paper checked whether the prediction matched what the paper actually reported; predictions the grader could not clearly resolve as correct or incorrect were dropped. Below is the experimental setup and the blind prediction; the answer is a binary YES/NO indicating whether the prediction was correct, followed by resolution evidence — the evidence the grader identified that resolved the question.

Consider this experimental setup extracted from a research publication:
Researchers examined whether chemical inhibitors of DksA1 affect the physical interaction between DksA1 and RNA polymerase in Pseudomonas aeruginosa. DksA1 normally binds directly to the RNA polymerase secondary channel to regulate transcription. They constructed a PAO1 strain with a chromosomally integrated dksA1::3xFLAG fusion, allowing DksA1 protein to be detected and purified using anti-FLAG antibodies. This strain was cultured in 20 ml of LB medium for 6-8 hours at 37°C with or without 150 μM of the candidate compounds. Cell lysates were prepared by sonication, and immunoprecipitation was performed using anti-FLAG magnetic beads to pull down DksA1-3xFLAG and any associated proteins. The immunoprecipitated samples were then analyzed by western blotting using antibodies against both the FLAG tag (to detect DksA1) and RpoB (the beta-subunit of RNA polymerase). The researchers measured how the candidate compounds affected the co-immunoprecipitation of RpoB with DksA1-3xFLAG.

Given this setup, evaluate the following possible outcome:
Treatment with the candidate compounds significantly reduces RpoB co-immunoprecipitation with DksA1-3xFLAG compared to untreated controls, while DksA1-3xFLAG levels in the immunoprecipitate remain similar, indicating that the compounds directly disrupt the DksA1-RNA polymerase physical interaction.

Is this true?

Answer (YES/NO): YES